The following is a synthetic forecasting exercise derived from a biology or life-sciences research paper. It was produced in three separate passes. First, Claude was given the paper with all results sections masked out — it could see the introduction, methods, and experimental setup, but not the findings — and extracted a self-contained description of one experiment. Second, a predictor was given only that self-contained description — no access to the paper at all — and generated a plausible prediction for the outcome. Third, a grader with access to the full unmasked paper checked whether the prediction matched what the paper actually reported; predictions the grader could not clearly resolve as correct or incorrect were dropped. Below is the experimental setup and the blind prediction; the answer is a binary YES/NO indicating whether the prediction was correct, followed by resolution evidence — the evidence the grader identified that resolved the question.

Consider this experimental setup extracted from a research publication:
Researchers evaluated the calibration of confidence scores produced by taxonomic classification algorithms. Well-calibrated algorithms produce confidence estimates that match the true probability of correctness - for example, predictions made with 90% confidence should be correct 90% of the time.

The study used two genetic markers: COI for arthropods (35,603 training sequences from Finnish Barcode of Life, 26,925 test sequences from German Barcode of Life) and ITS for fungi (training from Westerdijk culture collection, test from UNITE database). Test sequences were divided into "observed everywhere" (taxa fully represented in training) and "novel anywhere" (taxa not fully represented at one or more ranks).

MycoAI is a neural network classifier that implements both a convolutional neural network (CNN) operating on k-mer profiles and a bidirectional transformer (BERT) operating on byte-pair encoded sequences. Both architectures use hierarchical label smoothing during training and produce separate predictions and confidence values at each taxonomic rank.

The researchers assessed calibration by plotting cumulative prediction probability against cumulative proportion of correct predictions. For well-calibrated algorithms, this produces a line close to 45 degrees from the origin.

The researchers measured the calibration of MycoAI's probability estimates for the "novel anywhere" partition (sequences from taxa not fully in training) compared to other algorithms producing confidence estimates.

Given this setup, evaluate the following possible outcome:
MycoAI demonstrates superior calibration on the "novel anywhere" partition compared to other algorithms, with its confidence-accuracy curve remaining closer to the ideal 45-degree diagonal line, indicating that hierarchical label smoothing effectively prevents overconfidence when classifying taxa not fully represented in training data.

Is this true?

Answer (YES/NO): NO